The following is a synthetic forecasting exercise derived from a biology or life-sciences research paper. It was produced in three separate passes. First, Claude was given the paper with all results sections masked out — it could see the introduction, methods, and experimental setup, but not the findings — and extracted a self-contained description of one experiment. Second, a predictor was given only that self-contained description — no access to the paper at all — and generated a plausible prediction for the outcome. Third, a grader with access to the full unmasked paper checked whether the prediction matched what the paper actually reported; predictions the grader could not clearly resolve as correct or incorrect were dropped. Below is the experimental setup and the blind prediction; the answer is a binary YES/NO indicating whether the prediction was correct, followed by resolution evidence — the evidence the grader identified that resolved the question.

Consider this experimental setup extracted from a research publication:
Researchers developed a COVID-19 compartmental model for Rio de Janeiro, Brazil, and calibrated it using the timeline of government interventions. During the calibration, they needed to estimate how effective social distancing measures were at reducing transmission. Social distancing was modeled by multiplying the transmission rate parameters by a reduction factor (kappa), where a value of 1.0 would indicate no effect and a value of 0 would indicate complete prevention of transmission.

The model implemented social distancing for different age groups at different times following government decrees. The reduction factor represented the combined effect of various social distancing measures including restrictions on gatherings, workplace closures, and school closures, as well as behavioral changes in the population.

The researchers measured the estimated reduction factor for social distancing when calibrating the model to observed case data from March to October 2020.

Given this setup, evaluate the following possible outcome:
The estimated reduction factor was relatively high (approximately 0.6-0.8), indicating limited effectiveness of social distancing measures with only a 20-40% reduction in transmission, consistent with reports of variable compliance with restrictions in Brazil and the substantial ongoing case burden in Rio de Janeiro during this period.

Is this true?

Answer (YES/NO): YES